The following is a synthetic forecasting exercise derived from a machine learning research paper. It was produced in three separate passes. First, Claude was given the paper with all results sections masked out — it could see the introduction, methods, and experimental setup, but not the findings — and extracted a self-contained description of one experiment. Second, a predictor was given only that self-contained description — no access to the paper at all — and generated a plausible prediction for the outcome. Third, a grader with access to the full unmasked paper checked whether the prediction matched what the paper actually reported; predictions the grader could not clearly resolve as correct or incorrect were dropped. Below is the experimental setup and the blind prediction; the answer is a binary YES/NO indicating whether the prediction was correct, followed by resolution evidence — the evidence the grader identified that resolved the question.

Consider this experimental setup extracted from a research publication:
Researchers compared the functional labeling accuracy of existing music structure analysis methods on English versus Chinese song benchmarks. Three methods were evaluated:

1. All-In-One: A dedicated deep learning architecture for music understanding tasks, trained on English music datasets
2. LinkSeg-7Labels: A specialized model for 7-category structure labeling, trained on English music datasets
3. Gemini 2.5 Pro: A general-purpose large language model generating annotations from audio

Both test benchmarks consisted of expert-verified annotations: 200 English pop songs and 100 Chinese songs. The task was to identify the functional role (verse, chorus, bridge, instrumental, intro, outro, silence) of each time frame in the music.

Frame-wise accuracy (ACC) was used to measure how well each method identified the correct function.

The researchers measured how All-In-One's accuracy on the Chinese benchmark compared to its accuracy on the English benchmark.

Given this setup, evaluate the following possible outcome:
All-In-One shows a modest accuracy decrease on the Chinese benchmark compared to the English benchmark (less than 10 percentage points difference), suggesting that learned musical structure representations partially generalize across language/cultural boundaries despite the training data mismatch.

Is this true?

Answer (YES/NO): NO